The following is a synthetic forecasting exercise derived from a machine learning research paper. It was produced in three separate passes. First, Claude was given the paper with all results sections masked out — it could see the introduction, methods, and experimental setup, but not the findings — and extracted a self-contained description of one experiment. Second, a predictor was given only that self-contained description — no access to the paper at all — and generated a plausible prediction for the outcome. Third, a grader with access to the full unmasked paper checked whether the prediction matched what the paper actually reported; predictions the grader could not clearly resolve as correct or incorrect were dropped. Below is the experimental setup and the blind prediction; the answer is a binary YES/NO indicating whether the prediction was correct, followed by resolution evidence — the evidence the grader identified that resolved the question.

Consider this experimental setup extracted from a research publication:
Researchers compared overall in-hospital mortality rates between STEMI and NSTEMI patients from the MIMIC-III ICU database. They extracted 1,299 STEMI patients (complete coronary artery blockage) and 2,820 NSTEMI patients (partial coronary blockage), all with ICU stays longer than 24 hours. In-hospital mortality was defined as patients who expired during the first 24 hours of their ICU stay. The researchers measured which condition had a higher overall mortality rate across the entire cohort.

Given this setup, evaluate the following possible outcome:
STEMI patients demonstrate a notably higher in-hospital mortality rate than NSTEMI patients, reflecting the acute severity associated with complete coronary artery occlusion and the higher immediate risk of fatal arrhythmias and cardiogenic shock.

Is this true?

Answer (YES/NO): NO